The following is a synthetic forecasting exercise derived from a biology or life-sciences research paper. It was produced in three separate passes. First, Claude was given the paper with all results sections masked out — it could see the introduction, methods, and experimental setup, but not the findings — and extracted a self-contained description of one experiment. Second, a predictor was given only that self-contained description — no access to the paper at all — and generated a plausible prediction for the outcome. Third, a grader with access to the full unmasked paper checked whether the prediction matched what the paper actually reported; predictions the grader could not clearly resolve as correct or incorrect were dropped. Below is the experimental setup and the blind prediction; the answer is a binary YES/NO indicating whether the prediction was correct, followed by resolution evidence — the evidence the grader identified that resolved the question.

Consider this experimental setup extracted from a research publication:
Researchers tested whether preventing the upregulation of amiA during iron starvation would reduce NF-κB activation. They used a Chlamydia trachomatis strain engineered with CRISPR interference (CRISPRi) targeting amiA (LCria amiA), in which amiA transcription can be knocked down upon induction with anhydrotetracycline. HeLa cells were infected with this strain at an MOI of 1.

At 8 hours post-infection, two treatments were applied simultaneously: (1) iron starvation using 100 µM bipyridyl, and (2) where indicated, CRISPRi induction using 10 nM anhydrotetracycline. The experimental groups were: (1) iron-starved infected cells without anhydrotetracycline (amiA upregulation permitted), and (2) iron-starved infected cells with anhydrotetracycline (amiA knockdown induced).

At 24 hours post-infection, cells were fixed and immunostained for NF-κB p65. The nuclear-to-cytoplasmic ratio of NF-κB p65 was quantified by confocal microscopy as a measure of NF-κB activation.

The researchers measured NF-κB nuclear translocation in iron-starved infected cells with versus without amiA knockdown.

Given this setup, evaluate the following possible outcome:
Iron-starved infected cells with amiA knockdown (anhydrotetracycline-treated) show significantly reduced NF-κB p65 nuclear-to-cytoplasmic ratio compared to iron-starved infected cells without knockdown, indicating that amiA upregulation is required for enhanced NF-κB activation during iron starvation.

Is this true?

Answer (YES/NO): YES